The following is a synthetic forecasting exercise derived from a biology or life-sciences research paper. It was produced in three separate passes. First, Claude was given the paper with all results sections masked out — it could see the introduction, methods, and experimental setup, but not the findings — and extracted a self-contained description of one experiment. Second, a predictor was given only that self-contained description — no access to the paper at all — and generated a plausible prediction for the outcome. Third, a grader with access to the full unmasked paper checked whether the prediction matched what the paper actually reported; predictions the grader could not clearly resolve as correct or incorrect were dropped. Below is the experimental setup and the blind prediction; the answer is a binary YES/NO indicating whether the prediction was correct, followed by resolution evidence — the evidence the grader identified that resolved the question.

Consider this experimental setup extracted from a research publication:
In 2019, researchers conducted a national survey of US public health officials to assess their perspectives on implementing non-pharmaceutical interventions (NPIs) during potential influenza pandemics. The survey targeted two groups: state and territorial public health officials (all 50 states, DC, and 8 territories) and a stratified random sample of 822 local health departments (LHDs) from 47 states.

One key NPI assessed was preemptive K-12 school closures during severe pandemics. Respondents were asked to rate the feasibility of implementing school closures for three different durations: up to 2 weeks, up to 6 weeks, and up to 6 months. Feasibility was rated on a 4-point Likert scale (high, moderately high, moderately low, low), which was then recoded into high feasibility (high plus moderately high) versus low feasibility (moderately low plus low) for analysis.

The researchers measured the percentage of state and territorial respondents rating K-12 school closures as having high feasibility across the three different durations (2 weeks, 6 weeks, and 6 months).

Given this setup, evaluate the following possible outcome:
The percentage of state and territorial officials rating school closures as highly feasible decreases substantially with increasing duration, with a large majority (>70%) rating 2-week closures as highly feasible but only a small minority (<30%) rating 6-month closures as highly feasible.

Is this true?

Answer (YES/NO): NO